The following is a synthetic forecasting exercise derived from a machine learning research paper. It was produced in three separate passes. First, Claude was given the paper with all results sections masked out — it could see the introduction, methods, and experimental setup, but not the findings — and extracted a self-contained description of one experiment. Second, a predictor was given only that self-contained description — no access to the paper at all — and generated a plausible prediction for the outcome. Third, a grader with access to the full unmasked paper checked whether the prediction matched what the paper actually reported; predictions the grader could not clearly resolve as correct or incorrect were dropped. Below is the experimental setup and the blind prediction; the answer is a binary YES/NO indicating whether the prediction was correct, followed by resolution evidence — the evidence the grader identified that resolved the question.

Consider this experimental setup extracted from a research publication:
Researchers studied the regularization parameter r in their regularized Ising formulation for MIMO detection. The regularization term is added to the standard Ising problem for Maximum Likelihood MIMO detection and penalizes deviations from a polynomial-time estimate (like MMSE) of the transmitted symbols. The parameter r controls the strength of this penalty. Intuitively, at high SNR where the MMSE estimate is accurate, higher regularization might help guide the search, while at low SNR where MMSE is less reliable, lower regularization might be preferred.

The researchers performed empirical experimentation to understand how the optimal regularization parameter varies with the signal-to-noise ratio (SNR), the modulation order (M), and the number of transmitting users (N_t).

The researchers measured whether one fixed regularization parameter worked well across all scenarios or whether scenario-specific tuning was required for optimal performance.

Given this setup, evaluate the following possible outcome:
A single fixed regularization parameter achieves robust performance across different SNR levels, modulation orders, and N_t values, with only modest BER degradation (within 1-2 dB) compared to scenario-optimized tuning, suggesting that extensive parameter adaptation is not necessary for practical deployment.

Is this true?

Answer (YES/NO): YES